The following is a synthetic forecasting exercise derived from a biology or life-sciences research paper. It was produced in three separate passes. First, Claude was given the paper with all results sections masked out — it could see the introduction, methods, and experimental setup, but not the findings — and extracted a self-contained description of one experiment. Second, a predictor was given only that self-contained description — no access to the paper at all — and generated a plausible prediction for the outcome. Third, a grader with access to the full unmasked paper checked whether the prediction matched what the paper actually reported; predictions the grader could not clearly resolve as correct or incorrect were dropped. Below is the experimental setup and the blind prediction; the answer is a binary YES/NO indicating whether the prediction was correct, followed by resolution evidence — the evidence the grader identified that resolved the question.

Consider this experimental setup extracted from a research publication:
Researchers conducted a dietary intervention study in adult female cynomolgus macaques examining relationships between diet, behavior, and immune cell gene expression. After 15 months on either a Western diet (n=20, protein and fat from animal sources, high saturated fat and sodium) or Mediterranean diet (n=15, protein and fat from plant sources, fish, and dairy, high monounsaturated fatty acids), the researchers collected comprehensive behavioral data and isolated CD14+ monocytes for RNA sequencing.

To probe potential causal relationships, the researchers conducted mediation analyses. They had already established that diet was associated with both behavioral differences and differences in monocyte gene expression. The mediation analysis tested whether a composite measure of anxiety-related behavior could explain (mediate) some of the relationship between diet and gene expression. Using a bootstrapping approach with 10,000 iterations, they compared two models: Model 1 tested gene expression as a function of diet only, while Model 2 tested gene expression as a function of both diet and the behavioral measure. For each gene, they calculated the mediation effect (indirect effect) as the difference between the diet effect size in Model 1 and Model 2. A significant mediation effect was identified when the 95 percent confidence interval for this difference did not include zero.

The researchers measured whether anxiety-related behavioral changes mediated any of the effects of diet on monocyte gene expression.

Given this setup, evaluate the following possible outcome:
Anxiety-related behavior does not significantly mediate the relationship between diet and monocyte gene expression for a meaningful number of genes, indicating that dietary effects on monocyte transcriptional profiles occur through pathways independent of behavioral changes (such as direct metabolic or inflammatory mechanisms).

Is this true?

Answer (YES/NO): NO